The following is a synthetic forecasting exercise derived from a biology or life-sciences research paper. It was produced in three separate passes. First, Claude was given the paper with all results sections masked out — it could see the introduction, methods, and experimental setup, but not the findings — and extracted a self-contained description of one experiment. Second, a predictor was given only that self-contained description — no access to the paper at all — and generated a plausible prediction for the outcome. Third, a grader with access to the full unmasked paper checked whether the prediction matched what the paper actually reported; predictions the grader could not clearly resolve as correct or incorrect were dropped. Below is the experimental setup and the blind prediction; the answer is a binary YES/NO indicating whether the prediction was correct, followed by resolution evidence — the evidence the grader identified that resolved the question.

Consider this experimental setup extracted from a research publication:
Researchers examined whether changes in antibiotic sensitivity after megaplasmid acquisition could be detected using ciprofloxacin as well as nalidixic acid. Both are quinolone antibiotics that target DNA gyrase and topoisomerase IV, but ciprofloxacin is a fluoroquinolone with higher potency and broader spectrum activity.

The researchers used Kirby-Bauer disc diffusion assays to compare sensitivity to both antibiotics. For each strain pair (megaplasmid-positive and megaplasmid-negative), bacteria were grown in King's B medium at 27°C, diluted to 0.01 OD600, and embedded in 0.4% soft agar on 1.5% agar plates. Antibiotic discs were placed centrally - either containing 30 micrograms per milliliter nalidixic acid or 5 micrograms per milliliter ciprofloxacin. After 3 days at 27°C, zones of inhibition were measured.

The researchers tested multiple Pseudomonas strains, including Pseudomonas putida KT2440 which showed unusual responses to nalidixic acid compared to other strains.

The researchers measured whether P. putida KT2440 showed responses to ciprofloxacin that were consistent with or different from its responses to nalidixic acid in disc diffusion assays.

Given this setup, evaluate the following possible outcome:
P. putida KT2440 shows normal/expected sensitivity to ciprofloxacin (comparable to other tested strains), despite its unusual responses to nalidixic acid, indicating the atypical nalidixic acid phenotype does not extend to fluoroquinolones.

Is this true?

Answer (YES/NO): YES